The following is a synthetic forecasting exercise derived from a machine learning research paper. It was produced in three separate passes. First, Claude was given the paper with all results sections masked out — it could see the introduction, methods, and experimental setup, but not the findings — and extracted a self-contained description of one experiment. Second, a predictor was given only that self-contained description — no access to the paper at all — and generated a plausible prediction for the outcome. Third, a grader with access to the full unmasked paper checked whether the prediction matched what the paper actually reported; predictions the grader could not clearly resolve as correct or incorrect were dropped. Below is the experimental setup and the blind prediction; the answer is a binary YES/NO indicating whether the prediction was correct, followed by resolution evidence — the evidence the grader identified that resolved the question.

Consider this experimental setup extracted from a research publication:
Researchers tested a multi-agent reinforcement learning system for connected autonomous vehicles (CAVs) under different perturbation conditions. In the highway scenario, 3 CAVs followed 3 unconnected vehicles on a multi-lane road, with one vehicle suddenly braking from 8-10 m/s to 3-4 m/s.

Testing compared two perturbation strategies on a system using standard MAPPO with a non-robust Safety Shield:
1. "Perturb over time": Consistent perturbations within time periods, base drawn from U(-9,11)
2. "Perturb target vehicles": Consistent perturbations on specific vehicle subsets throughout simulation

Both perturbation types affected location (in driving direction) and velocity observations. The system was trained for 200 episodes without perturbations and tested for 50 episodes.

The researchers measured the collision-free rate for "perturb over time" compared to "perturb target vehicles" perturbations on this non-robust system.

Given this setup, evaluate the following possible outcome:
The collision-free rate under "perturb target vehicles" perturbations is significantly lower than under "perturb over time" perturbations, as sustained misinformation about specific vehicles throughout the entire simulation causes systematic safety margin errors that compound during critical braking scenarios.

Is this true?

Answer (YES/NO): YES